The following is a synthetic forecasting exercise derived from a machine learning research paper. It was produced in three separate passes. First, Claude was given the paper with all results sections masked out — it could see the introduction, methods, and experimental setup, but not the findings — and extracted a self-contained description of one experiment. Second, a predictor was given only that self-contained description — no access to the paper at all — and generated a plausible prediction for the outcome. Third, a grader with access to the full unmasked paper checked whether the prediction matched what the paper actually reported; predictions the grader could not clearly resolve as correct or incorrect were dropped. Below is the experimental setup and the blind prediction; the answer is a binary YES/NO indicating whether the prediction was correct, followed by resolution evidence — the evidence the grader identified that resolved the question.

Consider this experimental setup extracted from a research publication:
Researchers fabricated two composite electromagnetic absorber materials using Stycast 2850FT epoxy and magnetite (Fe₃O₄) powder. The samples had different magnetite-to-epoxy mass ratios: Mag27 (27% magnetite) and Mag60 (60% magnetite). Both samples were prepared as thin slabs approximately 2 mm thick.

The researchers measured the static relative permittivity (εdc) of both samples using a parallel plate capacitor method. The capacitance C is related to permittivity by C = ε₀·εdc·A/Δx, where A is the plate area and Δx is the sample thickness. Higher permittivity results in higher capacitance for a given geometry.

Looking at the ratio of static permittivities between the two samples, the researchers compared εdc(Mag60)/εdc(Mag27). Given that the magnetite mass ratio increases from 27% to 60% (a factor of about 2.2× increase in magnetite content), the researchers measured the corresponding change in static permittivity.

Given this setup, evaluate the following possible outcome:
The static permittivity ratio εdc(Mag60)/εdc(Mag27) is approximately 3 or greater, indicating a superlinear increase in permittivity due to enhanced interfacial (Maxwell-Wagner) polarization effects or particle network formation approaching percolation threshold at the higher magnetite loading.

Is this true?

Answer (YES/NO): NO